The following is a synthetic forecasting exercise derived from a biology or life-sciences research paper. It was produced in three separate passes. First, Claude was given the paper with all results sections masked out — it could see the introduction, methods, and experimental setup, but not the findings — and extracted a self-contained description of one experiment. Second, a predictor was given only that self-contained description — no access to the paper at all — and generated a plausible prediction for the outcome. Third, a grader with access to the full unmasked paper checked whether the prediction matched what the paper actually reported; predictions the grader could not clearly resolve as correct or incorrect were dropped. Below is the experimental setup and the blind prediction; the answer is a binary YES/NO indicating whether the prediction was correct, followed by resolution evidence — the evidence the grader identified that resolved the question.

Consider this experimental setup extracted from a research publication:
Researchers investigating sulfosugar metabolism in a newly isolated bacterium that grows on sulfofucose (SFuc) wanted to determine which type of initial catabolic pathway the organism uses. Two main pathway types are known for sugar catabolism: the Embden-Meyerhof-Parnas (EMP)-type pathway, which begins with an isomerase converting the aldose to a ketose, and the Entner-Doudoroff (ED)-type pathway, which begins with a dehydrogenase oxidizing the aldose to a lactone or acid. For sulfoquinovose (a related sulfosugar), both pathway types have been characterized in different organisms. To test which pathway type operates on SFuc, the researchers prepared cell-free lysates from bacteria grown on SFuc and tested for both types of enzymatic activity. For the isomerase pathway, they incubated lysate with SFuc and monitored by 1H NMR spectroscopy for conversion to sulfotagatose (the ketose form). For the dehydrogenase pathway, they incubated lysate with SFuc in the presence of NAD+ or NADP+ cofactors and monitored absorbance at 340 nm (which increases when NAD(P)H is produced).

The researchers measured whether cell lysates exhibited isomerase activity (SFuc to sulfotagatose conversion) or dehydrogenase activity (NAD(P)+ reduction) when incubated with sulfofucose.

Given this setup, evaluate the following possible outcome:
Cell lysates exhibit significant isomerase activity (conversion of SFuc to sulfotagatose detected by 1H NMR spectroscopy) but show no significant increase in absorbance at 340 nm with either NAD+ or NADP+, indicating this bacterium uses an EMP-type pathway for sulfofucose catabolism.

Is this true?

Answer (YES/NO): NO